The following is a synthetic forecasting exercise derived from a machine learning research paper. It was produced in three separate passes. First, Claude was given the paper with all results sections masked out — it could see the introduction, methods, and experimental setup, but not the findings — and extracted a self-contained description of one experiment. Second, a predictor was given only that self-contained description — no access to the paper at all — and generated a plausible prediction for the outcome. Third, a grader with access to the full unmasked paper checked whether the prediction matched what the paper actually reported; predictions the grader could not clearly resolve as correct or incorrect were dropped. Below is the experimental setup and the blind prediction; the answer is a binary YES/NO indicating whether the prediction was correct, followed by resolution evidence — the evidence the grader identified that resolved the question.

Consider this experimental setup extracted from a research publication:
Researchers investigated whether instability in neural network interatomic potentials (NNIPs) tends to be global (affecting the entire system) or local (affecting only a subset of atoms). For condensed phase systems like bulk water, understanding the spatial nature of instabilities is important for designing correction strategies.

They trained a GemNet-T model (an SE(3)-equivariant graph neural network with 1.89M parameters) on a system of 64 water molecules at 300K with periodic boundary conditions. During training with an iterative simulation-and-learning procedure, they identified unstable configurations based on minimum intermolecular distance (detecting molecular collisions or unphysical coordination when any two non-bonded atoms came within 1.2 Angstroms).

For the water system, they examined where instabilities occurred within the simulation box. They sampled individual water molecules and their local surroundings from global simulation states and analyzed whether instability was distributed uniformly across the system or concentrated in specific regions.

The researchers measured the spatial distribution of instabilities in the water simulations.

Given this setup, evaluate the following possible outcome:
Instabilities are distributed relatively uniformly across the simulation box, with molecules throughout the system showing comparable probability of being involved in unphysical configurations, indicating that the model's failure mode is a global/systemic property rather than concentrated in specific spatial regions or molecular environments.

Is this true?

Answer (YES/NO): NO